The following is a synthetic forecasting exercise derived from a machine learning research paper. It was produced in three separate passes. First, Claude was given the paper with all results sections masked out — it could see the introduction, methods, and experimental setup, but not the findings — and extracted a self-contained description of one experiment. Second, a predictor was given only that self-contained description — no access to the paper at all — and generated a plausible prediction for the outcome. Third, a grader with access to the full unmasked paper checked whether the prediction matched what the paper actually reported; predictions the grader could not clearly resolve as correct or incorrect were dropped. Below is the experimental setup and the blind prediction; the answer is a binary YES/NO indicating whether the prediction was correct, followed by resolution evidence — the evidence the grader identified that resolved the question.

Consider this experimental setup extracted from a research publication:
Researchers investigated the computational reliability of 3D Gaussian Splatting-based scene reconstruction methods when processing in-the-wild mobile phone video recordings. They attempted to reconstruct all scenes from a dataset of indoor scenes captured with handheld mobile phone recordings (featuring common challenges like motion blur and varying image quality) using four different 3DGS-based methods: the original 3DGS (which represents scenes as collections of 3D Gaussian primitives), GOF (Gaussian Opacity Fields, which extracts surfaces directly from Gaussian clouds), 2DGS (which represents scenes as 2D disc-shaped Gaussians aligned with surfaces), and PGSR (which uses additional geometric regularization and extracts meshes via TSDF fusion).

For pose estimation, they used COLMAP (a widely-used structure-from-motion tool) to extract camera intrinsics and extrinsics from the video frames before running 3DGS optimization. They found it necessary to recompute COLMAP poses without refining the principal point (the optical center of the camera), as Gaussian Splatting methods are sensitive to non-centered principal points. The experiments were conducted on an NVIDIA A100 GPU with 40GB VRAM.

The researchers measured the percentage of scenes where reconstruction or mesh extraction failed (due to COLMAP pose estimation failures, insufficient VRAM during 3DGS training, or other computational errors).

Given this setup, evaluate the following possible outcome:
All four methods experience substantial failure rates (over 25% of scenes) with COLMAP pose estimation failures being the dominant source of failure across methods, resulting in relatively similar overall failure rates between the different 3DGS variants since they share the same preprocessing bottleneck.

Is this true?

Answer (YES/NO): NO